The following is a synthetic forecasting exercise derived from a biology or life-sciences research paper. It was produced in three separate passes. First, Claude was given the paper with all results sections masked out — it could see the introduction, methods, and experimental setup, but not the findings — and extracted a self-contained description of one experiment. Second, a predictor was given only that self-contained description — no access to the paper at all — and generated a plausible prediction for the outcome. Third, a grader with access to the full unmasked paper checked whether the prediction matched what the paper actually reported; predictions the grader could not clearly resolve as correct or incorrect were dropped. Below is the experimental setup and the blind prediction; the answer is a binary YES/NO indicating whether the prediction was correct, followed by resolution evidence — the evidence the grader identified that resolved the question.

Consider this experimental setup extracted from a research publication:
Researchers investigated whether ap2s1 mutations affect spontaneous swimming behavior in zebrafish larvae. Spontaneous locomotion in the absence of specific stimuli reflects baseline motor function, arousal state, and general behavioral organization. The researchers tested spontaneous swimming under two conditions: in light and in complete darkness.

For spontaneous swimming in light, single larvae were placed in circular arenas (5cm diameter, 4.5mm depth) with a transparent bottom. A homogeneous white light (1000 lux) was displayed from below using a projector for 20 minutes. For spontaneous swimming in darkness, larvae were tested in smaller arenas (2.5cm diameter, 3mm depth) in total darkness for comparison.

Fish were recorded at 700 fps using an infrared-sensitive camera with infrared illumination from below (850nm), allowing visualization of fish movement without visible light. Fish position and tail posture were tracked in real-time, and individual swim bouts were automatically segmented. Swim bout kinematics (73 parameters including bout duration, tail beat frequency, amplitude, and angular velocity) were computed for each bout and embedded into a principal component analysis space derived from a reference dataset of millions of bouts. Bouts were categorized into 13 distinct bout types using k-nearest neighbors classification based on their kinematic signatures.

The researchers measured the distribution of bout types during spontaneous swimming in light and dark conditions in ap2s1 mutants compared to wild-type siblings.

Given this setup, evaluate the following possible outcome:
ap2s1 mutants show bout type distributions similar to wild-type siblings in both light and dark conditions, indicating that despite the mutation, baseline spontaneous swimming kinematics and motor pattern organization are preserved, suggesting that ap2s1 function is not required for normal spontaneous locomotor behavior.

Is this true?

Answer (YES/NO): NO